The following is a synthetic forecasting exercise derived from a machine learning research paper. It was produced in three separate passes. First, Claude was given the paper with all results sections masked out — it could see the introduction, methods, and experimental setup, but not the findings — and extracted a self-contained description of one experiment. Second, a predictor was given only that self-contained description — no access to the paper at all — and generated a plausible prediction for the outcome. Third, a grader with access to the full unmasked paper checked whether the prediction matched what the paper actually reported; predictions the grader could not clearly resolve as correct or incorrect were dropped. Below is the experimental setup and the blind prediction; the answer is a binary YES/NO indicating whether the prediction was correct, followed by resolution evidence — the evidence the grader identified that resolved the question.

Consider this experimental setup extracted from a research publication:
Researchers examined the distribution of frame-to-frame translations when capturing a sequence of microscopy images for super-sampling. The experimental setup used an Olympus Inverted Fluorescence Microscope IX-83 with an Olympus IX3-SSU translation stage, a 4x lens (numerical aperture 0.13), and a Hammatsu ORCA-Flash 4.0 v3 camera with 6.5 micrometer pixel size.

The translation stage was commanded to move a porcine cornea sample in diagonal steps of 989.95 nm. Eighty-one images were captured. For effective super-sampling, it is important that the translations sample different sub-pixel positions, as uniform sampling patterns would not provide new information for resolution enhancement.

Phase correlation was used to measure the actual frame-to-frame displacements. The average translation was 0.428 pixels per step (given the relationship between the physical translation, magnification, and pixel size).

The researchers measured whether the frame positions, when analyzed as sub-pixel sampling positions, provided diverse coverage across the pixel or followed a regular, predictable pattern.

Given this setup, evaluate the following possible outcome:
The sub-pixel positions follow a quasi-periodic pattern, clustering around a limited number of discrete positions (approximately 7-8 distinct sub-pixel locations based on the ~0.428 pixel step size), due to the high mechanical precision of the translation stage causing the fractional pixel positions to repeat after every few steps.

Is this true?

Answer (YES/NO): NO